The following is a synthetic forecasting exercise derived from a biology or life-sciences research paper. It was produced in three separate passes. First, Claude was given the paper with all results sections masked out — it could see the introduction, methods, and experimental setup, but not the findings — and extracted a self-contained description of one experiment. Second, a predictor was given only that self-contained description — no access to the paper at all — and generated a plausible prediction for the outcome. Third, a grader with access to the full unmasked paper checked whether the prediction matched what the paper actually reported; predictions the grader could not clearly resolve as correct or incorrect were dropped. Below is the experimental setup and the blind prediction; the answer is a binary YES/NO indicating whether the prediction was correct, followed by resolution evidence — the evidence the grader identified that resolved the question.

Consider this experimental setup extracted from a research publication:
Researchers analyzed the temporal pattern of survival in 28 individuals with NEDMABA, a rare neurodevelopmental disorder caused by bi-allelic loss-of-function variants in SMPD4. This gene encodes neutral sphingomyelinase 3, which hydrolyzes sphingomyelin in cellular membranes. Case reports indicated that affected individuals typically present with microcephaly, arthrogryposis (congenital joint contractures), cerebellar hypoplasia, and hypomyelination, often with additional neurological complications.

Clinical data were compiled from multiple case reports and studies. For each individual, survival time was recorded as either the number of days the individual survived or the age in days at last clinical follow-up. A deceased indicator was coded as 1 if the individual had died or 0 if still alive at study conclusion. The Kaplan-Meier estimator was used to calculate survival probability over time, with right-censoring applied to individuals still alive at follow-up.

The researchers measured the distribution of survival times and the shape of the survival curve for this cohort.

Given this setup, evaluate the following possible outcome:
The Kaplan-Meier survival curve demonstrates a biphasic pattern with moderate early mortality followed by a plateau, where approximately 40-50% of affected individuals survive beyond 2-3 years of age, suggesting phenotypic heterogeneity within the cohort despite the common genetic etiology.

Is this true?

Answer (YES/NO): NO